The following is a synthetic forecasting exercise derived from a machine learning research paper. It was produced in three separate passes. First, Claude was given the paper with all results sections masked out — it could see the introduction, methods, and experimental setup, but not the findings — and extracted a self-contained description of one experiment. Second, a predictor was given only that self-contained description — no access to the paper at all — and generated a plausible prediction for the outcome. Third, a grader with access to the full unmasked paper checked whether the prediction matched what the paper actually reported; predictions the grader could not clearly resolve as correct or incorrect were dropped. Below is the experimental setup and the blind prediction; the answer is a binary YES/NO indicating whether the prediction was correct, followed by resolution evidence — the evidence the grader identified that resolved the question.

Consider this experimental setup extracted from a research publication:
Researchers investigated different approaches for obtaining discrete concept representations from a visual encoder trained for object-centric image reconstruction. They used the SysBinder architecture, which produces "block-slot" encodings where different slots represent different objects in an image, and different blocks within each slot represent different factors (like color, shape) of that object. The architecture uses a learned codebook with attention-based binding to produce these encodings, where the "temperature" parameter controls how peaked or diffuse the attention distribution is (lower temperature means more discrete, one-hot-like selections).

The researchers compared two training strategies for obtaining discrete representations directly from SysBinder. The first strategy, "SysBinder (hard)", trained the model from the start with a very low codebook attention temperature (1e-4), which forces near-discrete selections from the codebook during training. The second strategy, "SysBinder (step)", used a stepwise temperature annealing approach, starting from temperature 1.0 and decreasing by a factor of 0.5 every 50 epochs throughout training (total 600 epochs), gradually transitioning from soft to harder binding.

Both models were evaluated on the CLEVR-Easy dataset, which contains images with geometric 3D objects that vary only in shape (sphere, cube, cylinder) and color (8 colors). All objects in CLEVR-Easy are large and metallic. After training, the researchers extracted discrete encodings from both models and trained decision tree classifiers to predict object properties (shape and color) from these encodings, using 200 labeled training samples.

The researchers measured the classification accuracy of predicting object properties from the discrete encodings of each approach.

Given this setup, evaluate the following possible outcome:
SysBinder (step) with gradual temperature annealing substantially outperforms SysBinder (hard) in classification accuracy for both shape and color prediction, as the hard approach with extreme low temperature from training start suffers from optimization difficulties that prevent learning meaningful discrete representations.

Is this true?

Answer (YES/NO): YES